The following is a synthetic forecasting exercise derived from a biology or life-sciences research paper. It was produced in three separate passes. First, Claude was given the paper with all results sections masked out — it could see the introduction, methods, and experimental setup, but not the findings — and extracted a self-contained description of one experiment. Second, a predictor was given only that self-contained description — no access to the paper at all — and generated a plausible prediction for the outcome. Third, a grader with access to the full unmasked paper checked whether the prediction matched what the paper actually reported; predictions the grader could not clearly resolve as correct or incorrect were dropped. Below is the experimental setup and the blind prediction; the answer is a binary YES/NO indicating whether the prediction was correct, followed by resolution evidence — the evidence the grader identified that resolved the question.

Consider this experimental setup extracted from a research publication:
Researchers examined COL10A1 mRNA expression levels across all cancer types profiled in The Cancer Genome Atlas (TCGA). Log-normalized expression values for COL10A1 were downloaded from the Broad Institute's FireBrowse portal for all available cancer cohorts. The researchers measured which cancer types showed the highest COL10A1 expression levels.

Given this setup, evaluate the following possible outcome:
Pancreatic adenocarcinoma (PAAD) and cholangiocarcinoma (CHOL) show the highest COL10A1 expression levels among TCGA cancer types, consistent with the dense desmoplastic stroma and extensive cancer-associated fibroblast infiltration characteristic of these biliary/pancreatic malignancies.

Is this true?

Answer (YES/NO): NO